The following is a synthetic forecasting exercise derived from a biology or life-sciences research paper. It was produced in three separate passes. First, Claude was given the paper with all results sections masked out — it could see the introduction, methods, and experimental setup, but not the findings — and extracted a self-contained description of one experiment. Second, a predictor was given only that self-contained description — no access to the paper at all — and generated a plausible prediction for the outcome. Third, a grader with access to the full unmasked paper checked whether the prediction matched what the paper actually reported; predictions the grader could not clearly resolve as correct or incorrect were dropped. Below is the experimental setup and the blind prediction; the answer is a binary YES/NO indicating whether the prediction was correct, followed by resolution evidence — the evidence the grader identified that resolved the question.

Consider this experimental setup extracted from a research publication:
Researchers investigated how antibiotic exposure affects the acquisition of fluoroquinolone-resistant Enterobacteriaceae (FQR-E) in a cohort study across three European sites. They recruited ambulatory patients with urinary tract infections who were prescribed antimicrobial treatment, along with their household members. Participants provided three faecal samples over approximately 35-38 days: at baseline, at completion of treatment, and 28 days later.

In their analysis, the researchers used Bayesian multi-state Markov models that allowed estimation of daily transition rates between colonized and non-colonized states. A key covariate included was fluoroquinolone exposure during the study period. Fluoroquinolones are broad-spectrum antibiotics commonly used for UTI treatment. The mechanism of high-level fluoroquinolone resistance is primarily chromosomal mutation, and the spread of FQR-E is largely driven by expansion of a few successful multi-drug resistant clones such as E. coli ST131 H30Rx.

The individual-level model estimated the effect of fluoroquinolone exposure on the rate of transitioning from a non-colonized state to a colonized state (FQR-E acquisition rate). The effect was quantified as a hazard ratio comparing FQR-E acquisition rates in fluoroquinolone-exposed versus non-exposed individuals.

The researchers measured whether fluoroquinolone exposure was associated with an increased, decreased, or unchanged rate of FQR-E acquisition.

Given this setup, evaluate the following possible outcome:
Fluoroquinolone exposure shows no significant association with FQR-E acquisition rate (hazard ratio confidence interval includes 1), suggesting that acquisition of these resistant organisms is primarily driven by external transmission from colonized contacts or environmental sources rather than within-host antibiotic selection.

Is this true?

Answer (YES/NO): YES